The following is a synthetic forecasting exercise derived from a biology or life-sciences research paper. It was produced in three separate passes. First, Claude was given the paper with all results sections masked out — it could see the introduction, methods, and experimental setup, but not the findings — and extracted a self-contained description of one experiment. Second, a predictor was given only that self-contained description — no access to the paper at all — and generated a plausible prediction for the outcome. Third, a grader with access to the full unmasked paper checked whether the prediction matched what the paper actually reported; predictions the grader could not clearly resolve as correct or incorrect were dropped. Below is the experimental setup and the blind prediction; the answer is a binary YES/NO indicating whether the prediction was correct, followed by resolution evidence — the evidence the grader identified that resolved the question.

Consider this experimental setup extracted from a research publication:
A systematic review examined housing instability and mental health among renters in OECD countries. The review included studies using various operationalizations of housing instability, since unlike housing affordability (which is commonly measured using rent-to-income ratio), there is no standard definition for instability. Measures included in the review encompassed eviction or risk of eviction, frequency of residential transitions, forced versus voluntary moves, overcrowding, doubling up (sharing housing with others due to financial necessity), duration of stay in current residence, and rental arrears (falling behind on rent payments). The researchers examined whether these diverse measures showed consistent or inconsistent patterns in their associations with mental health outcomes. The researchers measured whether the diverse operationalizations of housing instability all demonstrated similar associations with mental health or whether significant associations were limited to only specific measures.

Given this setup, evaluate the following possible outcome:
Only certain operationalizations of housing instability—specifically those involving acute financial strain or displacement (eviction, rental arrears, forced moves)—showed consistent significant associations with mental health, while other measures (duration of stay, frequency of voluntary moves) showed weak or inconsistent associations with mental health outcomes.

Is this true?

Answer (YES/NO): NO